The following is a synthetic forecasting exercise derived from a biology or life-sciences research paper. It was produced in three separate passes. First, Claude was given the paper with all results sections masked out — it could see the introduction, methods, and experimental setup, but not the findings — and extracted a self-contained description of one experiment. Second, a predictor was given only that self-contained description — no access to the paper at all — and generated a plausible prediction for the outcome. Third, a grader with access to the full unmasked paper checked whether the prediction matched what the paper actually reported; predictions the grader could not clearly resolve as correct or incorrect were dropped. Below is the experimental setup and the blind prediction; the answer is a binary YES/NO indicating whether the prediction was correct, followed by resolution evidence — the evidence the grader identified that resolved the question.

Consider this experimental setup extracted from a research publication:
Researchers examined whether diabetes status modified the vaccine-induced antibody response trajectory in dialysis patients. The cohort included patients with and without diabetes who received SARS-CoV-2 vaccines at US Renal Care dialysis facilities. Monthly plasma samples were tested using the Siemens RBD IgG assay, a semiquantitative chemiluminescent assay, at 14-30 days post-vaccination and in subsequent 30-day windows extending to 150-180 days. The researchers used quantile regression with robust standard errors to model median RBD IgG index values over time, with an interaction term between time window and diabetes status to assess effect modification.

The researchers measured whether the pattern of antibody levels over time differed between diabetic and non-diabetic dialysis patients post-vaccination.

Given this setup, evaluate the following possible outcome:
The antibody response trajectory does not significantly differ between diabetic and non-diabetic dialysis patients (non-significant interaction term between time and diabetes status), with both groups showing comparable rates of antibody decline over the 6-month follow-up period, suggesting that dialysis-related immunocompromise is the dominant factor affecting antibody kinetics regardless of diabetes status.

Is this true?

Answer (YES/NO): YES